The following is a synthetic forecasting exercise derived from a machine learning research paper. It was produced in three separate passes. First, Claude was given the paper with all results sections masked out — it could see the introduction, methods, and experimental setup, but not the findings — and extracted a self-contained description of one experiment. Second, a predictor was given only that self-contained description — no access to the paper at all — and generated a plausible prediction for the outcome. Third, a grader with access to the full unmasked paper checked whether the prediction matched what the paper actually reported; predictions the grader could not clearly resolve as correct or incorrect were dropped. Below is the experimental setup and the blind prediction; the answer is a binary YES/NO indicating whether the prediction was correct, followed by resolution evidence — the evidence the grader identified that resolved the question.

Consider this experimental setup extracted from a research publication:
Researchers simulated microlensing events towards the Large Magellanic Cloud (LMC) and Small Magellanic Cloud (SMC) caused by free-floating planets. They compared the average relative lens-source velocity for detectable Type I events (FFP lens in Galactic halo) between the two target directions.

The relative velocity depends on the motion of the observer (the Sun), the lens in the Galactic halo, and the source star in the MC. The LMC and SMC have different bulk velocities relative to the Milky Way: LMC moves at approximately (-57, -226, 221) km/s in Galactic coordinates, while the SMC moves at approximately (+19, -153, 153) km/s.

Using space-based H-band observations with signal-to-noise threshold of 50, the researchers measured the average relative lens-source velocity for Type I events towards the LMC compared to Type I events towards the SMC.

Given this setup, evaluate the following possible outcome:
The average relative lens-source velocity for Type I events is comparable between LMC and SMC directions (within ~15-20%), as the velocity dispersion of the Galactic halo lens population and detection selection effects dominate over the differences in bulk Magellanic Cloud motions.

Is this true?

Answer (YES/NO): NO